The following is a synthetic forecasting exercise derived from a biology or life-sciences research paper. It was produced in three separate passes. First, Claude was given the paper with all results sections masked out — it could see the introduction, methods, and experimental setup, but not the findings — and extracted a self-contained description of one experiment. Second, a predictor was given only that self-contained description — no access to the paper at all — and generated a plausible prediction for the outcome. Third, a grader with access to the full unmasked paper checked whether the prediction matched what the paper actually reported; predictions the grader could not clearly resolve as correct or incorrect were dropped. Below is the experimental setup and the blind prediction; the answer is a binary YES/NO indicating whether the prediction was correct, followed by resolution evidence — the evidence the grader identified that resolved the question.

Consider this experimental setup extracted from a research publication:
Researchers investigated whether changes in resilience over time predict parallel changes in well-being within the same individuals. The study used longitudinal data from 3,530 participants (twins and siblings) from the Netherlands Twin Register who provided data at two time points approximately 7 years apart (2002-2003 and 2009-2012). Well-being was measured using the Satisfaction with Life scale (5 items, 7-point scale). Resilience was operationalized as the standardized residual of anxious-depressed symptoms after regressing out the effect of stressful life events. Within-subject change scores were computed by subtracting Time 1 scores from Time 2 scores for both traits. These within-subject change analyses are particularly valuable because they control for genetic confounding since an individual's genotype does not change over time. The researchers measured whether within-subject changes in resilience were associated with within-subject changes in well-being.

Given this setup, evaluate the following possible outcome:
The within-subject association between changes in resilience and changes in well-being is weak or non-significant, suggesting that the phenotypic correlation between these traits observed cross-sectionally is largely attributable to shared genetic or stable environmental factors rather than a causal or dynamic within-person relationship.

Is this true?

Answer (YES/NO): NO